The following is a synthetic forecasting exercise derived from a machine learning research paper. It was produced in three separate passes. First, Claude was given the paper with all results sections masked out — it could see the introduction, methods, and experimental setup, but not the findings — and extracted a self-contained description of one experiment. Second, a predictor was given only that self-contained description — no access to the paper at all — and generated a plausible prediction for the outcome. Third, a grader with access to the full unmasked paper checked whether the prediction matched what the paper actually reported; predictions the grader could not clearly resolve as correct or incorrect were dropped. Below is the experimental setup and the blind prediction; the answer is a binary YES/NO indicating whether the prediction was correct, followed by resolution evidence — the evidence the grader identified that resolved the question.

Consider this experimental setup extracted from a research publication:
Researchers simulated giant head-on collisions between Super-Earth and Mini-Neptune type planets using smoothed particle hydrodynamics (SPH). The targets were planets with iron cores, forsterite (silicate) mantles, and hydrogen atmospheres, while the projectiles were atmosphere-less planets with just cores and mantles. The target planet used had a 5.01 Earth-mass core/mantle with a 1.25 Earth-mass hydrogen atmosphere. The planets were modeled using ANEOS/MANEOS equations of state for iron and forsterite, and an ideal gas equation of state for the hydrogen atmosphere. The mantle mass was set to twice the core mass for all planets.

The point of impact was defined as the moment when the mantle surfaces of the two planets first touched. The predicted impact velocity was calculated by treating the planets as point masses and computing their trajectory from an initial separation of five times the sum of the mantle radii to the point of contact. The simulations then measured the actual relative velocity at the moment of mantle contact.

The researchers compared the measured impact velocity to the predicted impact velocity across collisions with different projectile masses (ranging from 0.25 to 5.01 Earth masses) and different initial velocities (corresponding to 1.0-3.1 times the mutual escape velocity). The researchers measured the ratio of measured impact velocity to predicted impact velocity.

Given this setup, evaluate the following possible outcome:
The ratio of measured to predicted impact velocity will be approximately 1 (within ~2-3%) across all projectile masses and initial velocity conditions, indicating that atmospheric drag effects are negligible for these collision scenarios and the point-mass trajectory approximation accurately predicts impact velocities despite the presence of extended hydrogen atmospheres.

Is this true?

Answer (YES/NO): NO